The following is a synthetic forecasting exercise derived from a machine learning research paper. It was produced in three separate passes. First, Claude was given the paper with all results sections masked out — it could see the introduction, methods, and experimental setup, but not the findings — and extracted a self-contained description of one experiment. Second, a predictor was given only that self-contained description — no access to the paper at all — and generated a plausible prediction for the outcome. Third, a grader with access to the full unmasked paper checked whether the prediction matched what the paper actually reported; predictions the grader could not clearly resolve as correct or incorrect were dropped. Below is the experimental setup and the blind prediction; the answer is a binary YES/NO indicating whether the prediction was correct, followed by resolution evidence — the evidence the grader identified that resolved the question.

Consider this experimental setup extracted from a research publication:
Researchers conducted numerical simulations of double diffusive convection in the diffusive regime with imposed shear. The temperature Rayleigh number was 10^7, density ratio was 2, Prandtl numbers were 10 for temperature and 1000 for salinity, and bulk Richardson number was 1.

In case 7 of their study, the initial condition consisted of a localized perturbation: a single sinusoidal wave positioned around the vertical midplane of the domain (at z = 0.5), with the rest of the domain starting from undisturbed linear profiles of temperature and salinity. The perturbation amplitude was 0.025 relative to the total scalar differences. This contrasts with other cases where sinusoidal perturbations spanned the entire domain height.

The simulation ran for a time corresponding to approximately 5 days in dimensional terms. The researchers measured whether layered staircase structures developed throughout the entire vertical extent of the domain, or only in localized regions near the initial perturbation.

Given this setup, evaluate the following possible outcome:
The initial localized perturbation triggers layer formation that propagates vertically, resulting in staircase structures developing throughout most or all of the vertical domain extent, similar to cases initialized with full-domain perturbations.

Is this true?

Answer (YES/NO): NO